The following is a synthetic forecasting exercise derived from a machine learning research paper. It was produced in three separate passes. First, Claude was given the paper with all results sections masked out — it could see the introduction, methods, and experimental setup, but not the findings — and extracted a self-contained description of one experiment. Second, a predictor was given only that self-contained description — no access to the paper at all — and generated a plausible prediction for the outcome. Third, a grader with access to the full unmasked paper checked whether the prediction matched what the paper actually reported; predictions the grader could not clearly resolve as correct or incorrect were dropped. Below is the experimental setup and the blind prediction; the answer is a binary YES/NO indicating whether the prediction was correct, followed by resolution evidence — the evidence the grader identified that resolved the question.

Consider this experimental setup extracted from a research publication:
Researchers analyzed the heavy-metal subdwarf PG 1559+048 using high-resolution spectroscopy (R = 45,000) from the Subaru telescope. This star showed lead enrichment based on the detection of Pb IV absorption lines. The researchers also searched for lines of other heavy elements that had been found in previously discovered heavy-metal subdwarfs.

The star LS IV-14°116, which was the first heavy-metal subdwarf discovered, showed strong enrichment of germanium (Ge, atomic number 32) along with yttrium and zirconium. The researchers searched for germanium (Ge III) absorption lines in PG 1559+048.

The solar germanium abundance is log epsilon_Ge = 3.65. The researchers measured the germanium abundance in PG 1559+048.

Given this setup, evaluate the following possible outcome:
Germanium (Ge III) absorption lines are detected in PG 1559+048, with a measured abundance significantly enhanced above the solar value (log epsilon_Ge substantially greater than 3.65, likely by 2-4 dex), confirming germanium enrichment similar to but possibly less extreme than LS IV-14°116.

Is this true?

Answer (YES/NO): YES